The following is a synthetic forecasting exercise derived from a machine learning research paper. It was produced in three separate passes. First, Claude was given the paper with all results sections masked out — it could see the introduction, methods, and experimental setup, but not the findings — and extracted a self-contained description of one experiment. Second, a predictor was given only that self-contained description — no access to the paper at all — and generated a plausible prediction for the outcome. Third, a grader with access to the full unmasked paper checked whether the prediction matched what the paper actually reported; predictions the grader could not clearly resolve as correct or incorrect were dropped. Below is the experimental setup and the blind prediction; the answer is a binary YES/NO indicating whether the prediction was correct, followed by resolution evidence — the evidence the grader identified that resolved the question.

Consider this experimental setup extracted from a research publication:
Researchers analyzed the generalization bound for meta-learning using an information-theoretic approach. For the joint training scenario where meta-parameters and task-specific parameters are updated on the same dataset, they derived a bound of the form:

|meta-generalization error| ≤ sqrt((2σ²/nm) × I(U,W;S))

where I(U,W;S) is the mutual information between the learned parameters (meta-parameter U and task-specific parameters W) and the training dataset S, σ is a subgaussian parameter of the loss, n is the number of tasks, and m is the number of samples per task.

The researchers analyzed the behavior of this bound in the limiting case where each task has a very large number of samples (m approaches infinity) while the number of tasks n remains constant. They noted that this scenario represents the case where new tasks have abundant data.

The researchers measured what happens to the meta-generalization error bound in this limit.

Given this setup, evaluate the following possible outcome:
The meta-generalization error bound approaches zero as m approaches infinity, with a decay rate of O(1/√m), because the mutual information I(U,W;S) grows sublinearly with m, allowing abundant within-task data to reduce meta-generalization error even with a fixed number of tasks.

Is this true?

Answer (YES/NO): NO